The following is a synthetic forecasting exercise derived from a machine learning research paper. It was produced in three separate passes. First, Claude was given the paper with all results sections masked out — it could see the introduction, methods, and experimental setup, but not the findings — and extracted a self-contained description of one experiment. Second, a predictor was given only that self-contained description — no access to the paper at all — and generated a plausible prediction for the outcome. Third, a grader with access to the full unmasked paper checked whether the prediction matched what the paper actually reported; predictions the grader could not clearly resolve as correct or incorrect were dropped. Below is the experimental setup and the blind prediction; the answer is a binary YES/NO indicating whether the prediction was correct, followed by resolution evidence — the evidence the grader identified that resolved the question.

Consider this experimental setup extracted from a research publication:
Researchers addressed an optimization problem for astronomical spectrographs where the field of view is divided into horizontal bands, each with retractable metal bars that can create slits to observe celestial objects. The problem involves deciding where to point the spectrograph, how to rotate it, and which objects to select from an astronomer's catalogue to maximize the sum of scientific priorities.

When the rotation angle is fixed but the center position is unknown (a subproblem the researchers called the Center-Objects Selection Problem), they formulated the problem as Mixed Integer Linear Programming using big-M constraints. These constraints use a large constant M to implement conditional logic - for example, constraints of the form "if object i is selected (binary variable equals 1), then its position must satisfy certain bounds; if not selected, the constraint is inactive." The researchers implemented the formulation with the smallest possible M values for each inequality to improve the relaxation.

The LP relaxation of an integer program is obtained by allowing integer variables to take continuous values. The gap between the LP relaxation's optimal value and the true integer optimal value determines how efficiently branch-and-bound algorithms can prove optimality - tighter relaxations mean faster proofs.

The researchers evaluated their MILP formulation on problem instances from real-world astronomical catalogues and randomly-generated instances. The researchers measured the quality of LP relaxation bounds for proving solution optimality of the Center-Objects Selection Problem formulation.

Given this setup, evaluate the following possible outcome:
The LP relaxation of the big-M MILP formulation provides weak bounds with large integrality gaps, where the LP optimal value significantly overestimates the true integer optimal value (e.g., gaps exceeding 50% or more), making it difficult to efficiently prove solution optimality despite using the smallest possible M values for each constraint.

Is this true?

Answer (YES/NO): NO